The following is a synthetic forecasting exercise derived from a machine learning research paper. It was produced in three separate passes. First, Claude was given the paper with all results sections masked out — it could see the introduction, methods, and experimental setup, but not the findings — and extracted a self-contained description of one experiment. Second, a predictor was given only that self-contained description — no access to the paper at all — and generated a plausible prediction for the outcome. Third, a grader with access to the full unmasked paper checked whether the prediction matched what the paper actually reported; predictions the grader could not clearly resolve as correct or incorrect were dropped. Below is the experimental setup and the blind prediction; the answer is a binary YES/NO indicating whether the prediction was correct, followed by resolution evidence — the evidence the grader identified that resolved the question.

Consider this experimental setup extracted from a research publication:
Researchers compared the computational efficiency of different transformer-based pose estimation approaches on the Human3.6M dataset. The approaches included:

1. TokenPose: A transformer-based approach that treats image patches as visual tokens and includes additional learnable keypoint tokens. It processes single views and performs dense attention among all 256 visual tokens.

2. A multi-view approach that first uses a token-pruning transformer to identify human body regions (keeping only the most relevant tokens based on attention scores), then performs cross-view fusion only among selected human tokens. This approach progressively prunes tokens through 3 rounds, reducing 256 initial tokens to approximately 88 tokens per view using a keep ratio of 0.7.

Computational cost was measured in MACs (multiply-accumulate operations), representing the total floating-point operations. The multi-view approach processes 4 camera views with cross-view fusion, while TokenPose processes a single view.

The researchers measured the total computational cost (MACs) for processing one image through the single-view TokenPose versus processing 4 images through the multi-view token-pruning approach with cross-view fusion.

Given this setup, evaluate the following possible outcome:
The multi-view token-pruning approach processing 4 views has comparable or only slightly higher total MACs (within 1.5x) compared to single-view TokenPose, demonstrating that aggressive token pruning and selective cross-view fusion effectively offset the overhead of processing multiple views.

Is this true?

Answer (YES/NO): YES